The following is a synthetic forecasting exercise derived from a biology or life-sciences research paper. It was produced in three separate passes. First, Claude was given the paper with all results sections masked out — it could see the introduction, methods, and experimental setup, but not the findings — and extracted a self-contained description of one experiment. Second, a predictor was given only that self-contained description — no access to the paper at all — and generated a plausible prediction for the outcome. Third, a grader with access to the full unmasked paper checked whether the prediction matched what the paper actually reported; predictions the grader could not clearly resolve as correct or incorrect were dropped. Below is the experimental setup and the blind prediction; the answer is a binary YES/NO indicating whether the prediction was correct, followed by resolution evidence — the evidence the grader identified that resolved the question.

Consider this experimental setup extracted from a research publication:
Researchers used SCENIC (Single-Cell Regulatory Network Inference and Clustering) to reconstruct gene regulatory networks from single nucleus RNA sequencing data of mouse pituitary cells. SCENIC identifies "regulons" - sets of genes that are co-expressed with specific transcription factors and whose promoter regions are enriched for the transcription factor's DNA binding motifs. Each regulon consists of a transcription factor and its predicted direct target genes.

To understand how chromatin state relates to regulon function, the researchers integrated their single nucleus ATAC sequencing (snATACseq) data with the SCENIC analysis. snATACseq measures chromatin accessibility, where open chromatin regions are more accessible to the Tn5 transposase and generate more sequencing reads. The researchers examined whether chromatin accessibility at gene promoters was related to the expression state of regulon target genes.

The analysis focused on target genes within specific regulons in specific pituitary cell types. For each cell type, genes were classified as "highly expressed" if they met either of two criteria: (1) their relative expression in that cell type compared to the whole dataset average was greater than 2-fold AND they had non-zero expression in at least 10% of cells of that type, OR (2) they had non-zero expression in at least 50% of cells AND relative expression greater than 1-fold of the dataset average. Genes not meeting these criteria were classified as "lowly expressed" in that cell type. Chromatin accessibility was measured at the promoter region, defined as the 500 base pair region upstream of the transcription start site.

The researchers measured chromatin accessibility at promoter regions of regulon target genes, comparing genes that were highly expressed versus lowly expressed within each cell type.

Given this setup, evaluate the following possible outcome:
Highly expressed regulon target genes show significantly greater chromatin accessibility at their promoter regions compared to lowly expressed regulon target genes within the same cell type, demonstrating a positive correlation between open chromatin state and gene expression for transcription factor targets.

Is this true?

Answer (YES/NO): YES